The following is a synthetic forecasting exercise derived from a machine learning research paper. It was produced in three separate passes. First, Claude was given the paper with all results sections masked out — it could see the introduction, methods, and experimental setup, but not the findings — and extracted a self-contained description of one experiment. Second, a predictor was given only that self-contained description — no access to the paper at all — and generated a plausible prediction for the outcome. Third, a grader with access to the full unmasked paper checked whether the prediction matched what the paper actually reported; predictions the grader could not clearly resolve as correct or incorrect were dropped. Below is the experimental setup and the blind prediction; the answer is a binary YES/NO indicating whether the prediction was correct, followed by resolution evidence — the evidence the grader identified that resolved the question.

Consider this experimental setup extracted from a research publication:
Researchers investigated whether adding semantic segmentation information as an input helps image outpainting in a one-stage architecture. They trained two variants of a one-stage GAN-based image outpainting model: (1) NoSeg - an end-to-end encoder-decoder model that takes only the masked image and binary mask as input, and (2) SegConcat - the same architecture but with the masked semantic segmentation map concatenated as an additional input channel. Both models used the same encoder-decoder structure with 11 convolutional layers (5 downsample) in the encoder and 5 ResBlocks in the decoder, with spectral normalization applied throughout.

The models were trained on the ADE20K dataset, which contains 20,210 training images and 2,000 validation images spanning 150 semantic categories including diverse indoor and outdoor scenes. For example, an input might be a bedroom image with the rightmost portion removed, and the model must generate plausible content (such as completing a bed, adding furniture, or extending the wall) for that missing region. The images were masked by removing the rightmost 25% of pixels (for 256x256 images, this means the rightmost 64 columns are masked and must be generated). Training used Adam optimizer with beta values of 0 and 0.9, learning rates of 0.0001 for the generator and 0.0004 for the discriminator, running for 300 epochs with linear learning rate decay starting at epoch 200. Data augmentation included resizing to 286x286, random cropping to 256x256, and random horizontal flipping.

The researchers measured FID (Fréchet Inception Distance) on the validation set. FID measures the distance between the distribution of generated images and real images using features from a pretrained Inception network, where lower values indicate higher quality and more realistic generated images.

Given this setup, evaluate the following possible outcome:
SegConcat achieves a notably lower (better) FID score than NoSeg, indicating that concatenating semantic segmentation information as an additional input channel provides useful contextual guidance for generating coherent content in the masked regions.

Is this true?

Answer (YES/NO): YES